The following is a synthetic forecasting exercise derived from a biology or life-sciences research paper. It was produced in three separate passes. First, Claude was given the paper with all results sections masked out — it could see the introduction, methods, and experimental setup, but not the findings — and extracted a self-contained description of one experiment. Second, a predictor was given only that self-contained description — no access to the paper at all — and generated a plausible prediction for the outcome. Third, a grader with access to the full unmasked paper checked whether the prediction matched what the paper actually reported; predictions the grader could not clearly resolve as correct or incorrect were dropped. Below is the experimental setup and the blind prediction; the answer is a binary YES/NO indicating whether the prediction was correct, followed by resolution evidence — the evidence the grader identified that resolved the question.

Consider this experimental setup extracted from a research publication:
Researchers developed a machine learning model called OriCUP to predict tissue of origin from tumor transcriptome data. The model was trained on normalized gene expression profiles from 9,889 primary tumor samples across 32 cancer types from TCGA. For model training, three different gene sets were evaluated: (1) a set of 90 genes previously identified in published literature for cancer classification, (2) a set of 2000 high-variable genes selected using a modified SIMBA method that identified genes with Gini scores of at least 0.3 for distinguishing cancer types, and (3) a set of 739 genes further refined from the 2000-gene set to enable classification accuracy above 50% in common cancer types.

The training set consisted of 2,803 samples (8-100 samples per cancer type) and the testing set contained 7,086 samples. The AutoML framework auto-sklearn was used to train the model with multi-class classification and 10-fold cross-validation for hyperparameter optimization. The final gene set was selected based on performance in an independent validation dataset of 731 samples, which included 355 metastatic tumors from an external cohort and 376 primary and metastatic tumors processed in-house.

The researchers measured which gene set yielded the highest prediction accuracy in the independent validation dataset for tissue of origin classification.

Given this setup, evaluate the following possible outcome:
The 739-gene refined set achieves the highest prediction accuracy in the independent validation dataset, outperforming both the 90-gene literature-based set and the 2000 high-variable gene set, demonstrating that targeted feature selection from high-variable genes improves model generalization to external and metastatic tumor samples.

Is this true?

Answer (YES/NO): NO